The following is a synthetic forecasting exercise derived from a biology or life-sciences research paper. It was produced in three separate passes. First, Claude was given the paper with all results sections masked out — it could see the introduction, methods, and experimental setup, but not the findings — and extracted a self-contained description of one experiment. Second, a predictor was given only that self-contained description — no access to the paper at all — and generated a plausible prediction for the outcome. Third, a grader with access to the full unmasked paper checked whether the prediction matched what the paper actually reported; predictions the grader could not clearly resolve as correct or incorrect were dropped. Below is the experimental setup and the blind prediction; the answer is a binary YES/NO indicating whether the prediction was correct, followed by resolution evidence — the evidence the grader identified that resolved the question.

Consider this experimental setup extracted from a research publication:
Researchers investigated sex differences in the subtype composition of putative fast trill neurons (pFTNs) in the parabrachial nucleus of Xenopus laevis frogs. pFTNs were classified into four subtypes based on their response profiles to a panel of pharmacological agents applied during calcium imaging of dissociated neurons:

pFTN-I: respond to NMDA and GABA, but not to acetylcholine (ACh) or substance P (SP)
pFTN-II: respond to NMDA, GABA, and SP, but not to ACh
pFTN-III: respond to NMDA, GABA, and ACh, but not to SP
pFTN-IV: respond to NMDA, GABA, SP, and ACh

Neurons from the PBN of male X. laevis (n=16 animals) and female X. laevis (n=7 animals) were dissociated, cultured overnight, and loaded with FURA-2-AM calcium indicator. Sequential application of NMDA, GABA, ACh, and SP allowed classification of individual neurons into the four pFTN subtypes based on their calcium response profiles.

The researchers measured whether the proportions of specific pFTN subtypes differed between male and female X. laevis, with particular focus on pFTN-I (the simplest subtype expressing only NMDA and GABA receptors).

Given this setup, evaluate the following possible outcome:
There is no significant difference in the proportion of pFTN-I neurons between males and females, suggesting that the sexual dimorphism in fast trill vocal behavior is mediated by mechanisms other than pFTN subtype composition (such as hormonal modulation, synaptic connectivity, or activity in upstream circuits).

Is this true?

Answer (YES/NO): NO